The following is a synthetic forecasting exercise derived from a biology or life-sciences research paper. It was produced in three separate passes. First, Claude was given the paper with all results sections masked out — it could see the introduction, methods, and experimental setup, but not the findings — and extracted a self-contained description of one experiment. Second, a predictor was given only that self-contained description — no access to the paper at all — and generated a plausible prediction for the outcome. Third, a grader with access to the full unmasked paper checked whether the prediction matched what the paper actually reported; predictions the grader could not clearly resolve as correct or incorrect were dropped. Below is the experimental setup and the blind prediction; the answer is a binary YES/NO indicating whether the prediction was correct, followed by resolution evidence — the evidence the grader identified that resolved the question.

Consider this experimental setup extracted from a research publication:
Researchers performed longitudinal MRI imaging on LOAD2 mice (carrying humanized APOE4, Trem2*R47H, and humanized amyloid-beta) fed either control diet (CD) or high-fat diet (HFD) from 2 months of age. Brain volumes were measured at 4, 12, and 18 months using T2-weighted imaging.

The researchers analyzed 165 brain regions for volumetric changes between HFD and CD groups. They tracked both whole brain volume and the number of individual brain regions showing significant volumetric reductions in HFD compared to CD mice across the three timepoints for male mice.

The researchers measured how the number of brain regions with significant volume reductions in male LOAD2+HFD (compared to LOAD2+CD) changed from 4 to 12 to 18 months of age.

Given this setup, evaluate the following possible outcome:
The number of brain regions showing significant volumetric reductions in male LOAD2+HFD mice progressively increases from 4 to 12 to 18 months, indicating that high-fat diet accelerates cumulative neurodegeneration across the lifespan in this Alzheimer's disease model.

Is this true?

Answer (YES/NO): YES